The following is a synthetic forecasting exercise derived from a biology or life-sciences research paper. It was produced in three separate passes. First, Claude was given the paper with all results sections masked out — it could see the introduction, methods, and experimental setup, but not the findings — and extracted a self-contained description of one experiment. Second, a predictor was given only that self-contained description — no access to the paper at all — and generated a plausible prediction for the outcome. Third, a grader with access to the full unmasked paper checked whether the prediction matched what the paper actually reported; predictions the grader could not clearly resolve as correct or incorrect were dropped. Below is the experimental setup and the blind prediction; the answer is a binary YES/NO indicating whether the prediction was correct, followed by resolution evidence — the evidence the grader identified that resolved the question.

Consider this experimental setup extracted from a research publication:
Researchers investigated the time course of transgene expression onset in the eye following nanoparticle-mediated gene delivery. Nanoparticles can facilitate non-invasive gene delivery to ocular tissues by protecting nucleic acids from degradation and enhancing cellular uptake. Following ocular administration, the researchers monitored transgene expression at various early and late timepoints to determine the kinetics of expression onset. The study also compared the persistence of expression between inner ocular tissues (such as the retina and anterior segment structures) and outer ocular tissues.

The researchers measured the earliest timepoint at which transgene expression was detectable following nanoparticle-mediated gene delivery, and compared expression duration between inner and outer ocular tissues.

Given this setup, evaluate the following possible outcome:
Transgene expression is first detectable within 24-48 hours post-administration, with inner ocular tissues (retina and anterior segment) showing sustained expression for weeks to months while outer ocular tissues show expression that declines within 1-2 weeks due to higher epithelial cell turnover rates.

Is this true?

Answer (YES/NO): NO